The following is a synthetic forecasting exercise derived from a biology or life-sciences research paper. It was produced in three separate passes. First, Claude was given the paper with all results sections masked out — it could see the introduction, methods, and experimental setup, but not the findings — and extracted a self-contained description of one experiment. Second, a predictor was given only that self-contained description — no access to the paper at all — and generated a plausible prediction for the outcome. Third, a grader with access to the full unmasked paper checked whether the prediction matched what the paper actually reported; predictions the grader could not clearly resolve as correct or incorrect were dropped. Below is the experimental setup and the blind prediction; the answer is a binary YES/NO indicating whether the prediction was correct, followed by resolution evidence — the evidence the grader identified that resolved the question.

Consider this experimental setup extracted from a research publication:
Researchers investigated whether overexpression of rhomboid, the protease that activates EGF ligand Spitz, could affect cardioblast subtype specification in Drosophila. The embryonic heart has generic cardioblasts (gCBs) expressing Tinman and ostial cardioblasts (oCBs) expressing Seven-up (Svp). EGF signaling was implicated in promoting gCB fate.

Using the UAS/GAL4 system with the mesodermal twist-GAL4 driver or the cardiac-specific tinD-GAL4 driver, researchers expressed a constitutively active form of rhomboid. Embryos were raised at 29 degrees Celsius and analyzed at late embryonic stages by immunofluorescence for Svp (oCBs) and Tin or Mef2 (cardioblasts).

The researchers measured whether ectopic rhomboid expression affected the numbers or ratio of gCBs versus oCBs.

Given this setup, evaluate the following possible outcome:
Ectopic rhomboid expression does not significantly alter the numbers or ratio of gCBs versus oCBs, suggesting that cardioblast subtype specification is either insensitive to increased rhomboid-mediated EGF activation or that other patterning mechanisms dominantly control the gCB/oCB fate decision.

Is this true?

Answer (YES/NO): NO